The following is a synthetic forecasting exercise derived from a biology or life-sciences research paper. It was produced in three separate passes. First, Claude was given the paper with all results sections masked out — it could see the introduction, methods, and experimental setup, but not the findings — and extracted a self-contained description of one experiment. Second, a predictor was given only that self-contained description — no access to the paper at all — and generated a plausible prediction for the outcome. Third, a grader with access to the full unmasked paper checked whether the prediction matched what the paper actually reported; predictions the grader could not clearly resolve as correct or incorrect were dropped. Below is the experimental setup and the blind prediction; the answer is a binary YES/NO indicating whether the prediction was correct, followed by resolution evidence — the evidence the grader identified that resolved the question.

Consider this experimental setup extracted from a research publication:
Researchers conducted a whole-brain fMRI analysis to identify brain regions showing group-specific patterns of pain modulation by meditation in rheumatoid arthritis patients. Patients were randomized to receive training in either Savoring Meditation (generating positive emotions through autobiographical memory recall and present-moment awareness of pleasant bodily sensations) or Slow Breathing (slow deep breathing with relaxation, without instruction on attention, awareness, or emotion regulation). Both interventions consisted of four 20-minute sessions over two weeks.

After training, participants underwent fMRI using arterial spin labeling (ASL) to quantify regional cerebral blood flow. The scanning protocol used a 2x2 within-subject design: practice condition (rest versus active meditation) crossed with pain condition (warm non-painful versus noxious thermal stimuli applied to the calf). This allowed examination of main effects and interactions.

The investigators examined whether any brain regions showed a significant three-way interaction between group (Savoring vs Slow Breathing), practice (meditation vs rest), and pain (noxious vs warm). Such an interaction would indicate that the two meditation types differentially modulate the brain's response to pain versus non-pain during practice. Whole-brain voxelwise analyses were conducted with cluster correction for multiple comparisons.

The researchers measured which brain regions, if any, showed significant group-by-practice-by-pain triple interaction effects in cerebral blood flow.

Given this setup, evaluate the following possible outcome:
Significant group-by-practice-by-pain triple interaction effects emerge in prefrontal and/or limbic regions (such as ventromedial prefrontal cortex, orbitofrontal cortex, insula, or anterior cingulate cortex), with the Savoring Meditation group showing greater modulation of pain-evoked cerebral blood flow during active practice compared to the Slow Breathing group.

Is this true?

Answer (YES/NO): YES